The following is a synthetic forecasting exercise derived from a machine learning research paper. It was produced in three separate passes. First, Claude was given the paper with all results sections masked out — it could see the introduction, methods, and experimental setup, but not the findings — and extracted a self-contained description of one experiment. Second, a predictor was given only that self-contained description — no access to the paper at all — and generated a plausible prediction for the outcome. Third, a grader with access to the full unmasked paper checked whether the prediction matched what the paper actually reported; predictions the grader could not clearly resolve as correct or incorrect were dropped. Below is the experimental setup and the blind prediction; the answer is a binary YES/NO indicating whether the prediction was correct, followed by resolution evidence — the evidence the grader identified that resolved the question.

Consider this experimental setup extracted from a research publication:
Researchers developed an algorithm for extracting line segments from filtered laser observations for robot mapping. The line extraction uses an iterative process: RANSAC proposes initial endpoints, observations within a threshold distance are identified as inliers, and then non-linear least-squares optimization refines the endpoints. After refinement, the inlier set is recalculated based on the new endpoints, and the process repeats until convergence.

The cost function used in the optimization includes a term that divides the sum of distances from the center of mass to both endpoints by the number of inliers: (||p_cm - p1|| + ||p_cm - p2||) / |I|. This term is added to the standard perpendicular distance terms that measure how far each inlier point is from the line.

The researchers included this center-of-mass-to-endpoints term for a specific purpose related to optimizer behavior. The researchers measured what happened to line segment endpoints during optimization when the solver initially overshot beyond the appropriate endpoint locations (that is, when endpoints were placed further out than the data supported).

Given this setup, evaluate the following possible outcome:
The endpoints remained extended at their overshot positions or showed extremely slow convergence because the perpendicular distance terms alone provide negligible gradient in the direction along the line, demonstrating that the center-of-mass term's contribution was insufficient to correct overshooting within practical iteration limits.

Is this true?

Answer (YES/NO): NO